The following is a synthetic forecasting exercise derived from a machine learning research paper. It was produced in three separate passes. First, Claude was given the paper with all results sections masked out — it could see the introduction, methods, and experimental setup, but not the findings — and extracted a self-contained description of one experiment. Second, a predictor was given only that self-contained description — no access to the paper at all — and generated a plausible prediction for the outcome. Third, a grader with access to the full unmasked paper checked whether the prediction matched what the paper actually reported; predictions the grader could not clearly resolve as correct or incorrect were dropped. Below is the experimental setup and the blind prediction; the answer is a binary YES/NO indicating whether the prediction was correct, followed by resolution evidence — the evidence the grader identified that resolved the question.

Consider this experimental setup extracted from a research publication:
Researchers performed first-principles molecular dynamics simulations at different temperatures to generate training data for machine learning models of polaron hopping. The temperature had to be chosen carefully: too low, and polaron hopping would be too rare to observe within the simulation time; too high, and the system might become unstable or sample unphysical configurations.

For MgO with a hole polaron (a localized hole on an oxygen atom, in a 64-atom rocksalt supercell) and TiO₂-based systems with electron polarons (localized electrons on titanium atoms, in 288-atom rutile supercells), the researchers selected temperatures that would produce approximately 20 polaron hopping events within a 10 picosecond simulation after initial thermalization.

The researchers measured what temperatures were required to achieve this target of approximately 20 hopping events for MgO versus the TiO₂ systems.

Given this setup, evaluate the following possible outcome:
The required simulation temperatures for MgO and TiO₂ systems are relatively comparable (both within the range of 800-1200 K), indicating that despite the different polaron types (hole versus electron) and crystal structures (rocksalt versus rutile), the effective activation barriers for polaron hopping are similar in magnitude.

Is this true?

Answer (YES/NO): NO